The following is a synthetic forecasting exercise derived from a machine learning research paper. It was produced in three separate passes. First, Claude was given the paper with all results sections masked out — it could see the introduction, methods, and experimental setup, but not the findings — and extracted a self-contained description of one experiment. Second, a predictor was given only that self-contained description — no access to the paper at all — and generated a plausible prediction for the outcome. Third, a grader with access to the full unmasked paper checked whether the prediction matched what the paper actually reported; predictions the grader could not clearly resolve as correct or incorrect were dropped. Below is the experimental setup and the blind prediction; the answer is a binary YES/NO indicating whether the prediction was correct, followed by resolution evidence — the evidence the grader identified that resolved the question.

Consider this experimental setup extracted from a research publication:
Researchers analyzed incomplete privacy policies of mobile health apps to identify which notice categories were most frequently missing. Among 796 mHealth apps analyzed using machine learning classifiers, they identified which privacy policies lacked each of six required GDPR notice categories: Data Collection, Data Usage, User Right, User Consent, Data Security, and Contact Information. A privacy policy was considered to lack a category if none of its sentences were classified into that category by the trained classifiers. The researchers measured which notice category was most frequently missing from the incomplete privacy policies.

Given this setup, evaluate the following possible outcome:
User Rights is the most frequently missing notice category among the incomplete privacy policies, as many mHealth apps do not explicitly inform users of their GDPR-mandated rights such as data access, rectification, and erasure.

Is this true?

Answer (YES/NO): NO